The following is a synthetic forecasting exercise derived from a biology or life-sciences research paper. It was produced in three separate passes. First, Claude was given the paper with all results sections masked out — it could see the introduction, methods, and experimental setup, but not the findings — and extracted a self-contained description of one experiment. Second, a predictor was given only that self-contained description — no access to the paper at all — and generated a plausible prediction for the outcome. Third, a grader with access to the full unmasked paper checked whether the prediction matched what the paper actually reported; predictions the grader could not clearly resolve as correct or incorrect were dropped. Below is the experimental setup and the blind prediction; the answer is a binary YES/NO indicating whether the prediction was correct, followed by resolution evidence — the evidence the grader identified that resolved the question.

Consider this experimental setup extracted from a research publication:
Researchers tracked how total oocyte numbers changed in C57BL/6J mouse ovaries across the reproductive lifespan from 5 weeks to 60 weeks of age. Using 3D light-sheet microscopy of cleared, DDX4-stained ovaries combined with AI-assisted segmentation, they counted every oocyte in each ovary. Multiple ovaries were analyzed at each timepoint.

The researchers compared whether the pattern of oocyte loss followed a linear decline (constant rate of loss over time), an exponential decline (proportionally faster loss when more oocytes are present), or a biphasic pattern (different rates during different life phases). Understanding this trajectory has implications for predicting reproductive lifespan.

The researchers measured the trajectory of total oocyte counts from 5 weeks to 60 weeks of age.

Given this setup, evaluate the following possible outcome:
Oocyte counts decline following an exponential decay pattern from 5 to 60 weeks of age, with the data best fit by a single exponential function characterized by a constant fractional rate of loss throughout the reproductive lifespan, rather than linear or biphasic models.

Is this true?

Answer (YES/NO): NO